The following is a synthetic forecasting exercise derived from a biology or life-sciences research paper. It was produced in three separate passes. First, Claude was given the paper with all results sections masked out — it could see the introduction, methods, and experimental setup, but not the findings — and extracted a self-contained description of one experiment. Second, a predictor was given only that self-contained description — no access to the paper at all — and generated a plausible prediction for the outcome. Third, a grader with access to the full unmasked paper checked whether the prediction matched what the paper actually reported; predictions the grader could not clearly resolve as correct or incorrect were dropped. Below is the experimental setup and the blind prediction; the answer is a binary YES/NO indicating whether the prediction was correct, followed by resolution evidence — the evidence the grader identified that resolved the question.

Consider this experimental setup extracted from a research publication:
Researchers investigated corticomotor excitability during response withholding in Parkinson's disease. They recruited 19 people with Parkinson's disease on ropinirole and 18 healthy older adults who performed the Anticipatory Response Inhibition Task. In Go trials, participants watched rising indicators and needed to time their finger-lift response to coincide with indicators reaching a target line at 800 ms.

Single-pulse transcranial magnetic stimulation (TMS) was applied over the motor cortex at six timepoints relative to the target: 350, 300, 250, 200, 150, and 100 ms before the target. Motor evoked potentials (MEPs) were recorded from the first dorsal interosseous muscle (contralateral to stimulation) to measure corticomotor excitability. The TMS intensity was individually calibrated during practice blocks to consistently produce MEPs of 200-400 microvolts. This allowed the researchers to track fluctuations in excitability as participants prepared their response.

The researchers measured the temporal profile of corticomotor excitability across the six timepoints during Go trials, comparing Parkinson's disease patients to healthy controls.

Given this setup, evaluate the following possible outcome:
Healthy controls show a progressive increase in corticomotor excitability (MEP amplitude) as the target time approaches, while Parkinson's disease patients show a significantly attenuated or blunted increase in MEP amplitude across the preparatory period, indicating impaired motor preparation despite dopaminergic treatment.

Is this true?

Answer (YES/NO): NO